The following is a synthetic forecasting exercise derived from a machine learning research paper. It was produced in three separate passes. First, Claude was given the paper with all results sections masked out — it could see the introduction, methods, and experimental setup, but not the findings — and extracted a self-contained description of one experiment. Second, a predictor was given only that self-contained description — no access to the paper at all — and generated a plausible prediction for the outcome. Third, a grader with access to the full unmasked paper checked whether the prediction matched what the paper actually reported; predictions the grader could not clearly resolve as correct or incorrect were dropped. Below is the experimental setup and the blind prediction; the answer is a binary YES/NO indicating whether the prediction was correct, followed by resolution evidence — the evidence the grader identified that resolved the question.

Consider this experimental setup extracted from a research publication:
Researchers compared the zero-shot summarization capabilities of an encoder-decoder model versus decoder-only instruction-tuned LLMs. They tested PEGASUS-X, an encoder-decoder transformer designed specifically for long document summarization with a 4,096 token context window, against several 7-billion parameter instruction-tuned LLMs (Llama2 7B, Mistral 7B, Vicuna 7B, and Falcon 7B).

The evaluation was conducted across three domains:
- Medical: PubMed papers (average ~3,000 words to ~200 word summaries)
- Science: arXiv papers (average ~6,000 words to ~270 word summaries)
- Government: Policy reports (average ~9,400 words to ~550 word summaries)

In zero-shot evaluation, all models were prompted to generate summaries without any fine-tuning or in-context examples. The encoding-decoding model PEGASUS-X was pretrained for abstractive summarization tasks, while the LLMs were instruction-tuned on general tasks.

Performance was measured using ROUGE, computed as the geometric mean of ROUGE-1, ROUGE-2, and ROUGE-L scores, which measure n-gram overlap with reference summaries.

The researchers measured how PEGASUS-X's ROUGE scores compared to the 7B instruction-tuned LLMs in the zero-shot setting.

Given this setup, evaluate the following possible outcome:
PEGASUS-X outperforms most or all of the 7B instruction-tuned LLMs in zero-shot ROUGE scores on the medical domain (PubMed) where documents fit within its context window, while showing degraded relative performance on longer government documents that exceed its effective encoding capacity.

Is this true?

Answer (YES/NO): NO